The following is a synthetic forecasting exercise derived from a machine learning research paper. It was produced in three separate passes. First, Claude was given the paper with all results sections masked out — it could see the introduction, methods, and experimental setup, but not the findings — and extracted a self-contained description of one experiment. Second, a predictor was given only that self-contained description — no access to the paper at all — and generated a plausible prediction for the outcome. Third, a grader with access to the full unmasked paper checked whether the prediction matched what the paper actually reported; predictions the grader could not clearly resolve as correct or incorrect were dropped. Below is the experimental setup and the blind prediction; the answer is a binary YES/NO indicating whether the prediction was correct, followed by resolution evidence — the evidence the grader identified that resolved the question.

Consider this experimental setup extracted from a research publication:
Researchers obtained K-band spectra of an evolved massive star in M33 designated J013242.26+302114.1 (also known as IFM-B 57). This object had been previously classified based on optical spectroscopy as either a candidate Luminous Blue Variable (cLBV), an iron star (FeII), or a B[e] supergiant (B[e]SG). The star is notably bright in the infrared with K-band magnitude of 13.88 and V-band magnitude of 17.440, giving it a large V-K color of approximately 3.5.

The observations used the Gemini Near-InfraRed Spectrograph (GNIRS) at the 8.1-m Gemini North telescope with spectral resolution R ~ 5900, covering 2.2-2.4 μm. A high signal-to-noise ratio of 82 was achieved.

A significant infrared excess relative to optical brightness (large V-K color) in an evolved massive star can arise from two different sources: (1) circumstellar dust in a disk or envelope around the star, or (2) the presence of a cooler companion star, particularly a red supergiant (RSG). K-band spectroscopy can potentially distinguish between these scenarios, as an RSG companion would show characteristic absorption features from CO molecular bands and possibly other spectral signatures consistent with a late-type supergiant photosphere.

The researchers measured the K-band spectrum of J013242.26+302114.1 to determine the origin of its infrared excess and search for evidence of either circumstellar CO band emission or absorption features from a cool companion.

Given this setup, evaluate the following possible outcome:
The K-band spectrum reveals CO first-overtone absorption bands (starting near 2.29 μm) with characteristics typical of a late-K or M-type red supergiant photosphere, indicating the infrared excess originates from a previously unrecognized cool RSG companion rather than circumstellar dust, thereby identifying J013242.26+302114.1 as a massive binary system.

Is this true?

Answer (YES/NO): YES